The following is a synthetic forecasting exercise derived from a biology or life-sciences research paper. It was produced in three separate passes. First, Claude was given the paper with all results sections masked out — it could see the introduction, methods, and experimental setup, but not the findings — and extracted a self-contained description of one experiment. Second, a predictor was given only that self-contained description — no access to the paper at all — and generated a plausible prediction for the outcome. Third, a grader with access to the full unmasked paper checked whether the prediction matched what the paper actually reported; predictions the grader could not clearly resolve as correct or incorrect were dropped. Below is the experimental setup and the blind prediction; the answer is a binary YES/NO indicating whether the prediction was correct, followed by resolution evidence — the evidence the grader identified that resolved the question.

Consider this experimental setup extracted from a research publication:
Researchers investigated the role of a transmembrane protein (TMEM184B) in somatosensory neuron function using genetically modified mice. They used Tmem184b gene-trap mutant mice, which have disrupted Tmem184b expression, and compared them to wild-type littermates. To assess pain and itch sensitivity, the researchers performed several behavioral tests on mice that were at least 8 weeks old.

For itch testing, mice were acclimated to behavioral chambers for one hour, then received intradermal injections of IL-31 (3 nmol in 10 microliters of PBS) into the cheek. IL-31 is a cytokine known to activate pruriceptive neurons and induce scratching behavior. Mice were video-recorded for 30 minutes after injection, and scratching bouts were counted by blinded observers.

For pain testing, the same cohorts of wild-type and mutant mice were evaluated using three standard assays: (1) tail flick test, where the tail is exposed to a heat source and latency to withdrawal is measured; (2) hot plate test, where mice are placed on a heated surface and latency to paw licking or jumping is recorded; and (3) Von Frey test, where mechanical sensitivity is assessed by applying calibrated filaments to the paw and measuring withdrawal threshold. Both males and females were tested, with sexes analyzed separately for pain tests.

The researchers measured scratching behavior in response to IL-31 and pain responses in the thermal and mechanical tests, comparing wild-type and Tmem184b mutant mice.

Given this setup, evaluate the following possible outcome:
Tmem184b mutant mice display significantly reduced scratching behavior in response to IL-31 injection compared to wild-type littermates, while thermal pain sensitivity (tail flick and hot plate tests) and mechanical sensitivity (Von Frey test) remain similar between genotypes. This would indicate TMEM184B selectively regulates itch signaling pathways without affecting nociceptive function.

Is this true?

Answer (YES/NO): YES